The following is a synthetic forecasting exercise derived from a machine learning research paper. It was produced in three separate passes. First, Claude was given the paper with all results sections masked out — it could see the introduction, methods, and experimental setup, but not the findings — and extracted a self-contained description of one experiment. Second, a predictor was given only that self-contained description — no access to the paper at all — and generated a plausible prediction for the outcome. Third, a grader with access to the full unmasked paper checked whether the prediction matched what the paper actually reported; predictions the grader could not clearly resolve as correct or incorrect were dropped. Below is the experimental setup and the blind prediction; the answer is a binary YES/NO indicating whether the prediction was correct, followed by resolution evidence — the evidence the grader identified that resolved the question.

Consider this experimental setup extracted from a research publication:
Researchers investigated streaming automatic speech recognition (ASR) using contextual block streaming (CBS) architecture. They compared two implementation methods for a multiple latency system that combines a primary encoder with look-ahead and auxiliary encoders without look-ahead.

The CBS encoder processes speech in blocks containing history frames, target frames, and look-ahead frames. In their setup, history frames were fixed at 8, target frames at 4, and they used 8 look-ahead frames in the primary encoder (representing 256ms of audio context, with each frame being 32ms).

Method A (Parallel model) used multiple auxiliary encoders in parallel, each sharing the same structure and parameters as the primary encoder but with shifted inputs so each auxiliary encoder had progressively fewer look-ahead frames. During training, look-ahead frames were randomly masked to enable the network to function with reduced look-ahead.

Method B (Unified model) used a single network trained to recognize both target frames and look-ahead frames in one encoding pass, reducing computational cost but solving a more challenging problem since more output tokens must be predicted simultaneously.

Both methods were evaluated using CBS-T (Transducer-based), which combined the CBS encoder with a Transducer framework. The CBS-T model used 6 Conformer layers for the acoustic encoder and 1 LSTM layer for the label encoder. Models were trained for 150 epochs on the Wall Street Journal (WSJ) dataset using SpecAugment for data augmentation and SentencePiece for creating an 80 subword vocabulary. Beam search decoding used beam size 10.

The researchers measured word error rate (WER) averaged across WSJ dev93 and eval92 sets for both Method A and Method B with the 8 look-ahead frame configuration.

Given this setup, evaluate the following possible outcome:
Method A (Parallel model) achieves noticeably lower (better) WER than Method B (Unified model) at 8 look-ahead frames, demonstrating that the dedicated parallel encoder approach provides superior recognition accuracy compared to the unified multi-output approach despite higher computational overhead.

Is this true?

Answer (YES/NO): YES